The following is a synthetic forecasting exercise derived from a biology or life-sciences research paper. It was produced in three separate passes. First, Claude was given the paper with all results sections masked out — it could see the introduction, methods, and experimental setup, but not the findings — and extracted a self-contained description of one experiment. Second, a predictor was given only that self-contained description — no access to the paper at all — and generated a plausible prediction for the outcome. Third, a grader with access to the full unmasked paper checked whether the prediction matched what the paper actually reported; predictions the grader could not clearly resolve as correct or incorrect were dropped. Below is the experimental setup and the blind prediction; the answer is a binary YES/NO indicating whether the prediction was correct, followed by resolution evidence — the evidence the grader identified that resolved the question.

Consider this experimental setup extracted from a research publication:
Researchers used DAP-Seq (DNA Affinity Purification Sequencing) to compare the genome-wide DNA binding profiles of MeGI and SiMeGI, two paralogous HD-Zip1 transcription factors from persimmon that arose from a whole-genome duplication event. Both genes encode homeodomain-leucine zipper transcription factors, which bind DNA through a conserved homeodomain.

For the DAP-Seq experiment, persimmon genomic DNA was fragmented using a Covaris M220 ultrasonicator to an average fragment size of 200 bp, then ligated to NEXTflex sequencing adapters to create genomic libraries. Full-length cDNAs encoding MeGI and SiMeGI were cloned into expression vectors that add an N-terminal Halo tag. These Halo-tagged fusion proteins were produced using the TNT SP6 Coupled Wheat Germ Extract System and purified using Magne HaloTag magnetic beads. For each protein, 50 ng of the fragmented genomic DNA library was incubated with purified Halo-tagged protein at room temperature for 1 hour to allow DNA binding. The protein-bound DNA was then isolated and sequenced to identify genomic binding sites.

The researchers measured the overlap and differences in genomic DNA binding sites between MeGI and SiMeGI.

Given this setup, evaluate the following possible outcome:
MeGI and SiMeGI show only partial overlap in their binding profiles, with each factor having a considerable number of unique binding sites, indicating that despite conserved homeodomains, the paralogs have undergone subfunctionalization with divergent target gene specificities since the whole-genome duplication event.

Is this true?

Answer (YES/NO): NO